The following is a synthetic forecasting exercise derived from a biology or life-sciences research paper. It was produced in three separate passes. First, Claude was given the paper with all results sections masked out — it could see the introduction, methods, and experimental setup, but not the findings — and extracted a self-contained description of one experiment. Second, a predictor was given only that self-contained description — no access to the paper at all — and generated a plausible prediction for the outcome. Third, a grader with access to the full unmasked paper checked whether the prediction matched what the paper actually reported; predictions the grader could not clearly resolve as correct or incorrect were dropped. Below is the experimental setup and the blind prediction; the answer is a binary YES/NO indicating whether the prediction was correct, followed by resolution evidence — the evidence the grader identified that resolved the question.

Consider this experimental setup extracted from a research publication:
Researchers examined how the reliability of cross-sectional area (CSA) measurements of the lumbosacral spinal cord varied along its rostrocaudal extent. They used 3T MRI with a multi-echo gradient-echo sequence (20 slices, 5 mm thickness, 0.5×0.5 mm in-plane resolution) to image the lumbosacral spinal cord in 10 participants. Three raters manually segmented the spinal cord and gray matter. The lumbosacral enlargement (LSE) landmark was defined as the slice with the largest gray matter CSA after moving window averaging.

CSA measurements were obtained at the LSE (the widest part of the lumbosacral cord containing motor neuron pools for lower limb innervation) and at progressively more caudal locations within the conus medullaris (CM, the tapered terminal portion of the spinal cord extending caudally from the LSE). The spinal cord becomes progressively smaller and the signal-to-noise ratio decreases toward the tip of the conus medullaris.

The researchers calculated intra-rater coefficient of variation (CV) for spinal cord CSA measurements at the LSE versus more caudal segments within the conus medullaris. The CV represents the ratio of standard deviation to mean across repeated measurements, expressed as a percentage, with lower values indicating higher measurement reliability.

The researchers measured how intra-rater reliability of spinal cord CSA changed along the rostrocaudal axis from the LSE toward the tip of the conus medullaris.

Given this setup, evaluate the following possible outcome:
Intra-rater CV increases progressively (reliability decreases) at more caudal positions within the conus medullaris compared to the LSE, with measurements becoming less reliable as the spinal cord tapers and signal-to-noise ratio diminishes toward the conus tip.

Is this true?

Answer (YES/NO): YES